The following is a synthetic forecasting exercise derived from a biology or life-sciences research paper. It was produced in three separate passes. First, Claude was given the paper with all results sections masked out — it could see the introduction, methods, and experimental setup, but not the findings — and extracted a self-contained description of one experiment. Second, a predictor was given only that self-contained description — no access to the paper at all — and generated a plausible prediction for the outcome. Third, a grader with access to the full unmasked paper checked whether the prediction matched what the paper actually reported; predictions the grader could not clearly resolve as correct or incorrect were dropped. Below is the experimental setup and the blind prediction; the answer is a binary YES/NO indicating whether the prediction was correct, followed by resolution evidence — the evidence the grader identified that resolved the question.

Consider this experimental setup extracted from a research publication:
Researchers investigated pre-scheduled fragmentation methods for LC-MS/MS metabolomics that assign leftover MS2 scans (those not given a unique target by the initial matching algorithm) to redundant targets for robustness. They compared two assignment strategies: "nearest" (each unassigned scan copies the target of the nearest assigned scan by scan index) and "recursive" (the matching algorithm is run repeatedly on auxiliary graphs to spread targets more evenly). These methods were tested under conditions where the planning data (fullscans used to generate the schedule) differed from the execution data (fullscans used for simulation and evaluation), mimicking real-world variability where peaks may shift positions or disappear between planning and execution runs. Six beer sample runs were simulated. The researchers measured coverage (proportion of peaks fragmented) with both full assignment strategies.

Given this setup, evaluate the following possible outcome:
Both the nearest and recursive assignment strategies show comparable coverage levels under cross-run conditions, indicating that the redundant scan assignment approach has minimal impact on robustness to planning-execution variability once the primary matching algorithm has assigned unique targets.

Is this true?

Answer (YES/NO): NO